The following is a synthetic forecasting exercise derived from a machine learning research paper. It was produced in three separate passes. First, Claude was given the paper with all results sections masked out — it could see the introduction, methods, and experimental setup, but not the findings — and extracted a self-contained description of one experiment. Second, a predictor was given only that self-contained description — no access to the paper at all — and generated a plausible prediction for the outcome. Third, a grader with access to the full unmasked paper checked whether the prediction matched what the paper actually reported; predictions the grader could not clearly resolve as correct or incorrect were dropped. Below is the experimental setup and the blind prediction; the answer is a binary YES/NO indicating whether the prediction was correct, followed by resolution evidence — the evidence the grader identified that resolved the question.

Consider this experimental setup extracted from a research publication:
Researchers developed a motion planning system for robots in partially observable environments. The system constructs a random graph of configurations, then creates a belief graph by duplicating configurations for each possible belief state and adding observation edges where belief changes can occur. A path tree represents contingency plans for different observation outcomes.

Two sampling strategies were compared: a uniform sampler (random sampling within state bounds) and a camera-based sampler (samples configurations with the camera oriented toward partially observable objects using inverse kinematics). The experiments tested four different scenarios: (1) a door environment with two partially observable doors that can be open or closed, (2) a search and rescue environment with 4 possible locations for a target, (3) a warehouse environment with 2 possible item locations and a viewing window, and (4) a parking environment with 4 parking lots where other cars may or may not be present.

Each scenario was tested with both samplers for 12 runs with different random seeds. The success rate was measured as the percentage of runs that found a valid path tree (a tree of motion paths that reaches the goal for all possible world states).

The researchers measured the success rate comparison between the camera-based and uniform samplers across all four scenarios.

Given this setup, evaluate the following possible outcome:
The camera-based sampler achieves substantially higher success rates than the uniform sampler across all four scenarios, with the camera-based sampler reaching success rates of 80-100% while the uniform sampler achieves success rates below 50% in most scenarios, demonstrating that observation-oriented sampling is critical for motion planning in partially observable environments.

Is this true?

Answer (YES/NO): NO